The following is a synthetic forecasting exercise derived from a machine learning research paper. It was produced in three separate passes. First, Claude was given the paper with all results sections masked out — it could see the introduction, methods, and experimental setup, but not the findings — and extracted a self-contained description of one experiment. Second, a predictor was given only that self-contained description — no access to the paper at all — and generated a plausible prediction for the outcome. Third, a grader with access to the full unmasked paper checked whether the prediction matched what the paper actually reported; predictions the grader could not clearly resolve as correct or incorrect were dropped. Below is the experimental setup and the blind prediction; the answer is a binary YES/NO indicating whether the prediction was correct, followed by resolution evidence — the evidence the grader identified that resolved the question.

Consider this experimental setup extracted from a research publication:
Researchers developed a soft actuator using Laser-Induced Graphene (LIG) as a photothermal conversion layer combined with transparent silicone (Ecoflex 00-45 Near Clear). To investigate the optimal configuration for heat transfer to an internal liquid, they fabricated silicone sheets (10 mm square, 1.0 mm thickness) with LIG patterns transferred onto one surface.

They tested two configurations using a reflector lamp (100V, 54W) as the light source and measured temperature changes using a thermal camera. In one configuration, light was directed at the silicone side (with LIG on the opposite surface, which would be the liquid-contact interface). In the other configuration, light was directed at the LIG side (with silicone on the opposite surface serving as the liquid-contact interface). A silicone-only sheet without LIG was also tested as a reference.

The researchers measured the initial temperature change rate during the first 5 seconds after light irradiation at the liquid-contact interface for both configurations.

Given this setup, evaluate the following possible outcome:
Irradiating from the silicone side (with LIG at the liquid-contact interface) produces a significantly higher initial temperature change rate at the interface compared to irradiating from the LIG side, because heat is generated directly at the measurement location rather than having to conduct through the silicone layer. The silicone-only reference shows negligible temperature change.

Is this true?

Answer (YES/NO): NO